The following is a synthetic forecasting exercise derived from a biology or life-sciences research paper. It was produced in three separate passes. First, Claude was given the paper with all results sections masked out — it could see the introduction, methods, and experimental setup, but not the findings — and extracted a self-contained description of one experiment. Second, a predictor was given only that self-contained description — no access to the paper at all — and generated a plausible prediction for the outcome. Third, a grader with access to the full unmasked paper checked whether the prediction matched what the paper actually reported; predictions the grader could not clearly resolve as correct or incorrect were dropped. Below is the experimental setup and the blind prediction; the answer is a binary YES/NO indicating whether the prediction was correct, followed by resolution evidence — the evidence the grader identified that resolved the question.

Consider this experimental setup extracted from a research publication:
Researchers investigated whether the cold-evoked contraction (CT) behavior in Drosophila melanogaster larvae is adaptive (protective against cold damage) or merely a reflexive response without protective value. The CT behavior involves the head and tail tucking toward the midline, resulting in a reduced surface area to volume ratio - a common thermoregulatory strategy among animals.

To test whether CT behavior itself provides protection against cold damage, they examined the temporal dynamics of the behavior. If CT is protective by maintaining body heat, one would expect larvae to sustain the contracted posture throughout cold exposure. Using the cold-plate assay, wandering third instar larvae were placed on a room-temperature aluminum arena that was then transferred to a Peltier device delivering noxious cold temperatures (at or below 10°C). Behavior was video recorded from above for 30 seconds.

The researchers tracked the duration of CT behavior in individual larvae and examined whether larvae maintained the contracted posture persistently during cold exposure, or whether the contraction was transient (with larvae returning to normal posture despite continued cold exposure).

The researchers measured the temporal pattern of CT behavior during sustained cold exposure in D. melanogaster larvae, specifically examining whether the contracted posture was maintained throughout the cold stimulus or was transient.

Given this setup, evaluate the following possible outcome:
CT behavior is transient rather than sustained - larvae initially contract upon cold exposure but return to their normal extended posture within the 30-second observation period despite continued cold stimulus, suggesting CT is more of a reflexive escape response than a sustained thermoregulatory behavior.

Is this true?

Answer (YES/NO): YES